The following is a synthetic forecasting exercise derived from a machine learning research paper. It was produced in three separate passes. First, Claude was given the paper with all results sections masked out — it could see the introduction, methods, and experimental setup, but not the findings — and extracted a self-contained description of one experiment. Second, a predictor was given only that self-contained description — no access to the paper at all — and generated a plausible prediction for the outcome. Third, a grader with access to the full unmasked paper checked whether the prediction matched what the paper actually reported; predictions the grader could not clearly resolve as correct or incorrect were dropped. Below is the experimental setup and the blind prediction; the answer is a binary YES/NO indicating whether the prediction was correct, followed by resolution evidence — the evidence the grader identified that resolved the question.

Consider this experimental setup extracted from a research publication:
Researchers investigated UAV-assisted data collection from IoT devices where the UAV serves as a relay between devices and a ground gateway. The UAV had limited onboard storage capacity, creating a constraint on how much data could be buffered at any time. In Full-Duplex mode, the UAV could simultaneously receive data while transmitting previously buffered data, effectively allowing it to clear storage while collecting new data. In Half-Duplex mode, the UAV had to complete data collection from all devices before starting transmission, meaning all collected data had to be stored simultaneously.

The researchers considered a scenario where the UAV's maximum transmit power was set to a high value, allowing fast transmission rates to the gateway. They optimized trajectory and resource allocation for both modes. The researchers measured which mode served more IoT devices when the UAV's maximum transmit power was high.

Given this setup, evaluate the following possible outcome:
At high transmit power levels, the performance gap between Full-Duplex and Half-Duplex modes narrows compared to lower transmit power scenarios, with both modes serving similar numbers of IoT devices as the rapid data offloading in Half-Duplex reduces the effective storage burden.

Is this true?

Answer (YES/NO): NO